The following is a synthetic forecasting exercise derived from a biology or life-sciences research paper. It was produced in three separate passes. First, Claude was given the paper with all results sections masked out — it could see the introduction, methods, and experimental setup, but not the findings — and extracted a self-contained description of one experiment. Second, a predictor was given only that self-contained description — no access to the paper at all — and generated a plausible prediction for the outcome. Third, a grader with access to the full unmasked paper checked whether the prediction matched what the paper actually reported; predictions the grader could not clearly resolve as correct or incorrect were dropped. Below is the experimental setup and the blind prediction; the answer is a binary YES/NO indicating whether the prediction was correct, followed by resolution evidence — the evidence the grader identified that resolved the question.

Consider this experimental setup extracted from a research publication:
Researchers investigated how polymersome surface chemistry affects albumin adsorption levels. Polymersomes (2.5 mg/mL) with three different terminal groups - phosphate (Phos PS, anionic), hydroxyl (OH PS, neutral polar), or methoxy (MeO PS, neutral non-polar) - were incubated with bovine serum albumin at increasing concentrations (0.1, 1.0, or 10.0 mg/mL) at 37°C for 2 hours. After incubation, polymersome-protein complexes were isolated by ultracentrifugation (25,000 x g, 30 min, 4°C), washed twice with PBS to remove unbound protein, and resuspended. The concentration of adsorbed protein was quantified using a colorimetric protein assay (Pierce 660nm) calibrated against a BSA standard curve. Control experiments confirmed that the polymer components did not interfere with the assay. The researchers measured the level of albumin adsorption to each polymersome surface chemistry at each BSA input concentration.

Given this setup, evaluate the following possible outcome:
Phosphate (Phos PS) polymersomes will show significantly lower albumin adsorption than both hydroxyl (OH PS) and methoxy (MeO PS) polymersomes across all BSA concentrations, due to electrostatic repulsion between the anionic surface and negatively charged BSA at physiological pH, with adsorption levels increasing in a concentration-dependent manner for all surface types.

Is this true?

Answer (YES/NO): NO